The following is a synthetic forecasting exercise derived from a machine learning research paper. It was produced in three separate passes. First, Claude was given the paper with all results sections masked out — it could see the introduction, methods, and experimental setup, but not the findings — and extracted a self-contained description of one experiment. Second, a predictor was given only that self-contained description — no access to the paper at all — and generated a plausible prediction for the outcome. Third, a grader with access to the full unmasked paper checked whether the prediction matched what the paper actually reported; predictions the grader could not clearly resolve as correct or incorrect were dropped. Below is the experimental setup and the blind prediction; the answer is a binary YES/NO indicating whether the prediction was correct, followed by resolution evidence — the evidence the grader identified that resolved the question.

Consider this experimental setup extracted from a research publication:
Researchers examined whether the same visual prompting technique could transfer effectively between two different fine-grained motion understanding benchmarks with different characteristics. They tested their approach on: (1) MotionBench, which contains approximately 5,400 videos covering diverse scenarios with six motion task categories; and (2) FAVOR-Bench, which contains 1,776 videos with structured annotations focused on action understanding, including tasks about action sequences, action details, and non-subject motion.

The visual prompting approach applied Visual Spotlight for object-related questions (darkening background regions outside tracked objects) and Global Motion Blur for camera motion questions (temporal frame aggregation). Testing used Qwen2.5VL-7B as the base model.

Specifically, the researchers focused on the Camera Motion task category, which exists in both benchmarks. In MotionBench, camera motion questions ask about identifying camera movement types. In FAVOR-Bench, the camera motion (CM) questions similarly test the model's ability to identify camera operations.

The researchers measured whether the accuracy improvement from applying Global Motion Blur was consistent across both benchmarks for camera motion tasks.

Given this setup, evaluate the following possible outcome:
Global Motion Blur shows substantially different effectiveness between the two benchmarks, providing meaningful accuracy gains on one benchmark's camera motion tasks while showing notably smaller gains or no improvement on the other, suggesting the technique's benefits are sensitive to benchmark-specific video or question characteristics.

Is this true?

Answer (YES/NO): YES